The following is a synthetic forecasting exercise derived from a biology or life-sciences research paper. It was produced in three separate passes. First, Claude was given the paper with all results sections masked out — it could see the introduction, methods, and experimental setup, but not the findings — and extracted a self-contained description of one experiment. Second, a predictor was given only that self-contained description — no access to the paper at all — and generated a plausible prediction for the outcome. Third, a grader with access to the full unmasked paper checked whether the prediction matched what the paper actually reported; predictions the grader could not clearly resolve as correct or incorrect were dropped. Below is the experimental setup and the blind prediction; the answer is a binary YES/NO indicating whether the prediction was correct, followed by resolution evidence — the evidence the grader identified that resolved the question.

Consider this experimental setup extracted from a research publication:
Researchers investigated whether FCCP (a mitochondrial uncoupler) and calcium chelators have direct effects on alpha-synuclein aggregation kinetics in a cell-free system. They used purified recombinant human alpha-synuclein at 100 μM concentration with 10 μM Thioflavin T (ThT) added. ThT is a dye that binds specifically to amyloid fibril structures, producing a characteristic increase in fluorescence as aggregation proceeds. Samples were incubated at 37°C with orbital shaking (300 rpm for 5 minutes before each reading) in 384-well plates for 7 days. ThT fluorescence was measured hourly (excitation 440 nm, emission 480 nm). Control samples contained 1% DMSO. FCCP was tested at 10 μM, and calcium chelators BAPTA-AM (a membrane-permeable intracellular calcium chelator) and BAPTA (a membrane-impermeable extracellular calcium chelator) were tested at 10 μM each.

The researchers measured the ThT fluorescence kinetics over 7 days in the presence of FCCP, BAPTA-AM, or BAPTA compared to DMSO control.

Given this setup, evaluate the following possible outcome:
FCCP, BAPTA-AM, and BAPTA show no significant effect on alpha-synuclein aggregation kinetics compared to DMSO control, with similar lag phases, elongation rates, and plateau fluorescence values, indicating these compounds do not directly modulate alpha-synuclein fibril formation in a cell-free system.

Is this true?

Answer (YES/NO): YES